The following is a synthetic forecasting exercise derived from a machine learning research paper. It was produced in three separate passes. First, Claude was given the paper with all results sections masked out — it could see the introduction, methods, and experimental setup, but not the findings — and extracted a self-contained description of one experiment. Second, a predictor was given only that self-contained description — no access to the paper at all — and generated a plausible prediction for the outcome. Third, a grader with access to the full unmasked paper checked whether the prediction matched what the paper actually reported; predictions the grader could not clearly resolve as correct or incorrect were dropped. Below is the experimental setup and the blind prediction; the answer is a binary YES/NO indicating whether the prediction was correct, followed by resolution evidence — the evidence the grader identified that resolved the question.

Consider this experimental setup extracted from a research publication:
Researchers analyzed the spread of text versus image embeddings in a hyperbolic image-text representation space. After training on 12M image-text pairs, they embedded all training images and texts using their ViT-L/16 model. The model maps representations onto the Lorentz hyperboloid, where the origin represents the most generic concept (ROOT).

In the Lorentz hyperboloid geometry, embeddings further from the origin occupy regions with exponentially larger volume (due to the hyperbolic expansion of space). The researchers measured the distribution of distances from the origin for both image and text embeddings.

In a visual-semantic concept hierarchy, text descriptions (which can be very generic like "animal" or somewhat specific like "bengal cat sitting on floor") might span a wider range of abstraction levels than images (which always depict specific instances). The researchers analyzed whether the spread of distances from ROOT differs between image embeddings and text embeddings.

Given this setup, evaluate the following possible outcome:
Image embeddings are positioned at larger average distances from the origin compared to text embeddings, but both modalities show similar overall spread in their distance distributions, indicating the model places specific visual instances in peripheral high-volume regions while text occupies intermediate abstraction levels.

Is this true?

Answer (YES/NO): NO